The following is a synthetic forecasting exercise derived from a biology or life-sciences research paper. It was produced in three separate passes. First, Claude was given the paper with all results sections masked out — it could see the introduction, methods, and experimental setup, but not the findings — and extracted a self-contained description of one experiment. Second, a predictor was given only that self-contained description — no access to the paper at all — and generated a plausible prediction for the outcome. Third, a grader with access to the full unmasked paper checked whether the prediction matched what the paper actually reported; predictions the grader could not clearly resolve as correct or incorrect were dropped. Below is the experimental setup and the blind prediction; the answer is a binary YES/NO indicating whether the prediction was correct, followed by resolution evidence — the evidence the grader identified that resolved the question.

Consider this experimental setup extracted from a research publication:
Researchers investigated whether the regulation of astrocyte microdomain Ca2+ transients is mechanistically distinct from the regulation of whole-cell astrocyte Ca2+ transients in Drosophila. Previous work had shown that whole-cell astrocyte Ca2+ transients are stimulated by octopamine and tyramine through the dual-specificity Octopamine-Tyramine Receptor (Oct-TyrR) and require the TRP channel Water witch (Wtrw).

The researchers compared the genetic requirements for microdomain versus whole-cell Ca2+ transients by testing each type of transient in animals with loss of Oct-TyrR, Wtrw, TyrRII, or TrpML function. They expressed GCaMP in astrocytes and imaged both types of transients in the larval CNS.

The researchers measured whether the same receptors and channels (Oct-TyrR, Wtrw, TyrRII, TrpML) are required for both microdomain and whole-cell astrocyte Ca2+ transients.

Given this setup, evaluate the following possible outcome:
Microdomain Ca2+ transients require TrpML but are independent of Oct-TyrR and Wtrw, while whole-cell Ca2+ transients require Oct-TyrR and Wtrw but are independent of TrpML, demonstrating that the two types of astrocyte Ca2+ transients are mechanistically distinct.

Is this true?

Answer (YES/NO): NO